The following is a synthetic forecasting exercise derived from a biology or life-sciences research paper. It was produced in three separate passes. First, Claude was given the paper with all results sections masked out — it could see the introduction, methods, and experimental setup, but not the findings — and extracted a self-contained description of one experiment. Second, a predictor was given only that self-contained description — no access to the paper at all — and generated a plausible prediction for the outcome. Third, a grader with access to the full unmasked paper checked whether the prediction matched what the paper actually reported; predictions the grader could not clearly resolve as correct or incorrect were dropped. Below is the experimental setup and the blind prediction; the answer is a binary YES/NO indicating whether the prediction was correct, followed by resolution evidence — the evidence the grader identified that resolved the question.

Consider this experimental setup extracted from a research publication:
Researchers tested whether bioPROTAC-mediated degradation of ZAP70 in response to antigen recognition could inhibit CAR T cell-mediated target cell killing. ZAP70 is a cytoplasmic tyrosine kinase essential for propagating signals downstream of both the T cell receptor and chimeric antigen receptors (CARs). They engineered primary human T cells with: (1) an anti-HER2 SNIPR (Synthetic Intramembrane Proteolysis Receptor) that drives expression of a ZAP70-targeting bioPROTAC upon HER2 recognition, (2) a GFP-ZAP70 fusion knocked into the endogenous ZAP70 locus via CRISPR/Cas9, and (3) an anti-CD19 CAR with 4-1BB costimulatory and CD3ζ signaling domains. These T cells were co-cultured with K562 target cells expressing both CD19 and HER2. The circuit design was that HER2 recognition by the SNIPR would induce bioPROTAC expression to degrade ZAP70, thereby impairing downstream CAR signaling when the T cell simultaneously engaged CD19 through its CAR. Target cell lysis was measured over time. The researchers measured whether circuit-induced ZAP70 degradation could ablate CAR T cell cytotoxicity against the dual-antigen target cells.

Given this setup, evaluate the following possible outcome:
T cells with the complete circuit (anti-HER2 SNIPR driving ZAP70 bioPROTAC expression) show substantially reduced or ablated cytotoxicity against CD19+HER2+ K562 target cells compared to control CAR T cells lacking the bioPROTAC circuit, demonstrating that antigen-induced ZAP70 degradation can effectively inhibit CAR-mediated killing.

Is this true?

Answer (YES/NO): NO